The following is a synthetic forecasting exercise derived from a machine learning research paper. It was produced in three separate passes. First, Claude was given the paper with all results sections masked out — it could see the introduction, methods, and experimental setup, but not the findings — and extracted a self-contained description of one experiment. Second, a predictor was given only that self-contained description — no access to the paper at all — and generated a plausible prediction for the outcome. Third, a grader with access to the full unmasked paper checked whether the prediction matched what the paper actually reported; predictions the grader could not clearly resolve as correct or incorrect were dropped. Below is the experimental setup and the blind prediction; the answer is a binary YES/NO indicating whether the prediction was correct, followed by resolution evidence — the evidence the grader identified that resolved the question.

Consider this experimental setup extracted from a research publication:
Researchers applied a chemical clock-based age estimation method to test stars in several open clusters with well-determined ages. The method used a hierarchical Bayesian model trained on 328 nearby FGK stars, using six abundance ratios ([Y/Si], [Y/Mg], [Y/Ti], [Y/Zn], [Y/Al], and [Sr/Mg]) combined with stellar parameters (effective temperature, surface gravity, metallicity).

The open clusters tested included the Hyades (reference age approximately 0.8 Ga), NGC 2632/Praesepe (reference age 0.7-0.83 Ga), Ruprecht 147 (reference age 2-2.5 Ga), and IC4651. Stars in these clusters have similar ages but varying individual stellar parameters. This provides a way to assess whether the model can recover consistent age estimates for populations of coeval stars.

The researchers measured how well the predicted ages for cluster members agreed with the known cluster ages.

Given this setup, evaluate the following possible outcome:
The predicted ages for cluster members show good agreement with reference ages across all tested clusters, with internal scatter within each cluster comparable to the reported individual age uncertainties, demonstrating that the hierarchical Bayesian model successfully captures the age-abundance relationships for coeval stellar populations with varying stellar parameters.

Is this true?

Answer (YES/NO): NO